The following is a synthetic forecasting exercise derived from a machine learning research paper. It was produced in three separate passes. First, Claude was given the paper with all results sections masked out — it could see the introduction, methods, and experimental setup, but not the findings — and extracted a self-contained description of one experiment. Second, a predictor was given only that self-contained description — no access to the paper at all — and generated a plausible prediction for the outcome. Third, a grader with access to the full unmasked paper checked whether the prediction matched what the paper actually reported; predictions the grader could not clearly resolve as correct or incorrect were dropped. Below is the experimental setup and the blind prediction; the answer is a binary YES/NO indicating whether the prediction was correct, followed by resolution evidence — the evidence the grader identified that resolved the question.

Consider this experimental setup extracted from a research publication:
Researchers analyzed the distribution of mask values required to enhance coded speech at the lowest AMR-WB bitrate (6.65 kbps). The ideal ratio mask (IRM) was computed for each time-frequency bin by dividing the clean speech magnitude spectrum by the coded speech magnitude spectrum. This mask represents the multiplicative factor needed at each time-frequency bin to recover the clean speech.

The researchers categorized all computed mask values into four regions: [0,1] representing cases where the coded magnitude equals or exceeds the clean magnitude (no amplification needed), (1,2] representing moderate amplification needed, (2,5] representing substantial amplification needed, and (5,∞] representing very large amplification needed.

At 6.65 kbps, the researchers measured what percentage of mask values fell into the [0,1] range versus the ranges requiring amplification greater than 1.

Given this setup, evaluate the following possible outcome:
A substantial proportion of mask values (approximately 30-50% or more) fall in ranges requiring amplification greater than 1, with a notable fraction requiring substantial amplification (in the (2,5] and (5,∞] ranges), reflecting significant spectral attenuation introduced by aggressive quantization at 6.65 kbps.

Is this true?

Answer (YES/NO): YES